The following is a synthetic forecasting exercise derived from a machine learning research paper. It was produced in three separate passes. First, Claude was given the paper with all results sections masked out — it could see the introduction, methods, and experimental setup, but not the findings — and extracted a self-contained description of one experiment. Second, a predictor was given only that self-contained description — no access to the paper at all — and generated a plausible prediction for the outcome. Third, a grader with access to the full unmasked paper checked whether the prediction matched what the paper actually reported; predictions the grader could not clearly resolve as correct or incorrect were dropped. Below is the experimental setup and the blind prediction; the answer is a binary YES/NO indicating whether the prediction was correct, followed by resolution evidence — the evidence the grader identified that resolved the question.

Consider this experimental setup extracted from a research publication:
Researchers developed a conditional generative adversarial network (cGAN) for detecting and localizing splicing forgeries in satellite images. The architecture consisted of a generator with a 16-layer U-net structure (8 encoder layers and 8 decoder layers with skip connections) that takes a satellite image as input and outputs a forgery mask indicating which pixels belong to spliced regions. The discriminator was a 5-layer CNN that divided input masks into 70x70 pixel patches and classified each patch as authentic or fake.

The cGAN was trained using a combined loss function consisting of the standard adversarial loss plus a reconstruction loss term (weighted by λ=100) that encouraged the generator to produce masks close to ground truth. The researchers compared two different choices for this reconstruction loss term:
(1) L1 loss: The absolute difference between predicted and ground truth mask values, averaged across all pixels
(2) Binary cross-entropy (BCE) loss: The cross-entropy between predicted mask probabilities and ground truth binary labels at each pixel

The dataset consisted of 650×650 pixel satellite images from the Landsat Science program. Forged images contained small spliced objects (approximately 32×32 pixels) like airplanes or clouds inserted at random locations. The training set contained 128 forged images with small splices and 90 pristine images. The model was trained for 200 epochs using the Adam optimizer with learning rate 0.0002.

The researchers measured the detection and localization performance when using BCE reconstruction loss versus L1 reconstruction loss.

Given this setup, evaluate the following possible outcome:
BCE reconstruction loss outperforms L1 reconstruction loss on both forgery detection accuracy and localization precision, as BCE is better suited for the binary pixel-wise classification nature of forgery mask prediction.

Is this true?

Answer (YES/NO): NO